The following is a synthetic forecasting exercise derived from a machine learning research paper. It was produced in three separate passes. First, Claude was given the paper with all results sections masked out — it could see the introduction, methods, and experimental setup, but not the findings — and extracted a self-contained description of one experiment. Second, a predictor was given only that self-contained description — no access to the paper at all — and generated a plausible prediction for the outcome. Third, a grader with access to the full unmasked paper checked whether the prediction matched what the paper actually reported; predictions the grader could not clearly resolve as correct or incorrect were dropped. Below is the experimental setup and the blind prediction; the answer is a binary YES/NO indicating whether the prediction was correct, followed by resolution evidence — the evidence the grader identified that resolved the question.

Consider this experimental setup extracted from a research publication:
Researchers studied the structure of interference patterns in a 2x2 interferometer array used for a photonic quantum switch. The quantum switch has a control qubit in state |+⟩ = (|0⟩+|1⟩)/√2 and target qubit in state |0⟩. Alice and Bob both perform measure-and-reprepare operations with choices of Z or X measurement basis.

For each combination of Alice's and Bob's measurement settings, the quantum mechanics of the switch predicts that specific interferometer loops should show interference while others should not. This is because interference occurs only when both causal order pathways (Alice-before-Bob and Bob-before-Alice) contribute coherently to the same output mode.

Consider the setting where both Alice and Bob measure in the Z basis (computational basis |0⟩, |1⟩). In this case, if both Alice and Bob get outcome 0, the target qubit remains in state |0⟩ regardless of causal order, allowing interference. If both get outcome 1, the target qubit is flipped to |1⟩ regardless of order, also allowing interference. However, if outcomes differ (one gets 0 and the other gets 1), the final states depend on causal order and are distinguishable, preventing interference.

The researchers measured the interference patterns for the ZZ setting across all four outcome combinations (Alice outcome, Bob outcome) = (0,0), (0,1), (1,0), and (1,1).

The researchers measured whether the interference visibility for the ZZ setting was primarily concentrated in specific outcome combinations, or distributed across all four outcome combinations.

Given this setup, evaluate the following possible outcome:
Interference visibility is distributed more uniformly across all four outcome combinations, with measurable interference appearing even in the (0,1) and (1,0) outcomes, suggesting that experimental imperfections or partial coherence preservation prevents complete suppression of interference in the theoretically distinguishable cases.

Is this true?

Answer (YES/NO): NO